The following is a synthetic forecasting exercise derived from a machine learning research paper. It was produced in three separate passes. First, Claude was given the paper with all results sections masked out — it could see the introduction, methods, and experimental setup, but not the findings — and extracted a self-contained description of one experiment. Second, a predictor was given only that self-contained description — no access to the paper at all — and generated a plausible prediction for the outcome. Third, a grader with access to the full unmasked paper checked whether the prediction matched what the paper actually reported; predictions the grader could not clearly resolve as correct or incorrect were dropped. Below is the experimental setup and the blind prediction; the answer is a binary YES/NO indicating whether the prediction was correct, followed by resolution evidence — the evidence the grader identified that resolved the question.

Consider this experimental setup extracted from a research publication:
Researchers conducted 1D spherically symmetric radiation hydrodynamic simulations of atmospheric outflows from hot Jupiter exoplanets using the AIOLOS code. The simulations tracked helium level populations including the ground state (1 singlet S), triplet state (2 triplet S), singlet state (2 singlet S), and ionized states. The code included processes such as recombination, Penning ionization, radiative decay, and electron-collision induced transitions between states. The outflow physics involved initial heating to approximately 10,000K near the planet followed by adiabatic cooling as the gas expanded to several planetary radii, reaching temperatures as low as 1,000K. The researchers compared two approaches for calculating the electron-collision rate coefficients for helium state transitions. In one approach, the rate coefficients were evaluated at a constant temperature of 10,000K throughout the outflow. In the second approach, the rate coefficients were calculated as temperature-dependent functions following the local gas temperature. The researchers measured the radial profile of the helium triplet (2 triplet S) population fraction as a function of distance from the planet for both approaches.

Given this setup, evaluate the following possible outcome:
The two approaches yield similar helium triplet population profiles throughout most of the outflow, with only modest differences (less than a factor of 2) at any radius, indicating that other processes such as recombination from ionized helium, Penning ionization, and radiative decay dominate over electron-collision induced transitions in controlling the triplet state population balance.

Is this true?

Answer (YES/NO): NO